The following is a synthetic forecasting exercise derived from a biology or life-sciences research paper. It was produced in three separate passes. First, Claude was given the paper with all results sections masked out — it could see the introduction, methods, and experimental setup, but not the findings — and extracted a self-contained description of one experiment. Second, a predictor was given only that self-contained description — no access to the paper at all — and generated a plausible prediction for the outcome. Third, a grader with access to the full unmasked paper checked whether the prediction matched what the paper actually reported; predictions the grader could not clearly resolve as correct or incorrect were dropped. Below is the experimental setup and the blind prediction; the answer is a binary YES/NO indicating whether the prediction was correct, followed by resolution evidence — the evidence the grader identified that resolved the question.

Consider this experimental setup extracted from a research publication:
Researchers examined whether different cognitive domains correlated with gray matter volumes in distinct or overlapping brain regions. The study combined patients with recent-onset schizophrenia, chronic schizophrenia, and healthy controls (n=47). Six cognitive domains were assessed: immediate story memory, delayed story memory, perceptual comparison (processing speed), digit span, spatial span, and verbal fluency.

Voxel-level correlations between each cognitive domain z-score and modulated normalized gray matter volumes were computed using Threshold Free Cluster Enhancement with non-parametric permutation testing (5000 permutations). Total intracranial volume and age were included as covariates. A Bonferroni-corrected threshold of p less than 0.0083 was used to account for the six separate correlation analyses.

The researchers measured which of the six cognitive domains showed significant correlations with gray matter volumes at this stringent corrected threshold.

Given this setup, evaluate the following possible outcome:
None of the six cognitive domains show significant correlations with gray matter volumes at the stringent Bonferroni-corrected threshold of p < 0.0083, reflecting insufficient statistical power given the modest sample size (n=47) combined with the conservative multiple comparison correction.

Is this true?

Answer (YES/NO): NO